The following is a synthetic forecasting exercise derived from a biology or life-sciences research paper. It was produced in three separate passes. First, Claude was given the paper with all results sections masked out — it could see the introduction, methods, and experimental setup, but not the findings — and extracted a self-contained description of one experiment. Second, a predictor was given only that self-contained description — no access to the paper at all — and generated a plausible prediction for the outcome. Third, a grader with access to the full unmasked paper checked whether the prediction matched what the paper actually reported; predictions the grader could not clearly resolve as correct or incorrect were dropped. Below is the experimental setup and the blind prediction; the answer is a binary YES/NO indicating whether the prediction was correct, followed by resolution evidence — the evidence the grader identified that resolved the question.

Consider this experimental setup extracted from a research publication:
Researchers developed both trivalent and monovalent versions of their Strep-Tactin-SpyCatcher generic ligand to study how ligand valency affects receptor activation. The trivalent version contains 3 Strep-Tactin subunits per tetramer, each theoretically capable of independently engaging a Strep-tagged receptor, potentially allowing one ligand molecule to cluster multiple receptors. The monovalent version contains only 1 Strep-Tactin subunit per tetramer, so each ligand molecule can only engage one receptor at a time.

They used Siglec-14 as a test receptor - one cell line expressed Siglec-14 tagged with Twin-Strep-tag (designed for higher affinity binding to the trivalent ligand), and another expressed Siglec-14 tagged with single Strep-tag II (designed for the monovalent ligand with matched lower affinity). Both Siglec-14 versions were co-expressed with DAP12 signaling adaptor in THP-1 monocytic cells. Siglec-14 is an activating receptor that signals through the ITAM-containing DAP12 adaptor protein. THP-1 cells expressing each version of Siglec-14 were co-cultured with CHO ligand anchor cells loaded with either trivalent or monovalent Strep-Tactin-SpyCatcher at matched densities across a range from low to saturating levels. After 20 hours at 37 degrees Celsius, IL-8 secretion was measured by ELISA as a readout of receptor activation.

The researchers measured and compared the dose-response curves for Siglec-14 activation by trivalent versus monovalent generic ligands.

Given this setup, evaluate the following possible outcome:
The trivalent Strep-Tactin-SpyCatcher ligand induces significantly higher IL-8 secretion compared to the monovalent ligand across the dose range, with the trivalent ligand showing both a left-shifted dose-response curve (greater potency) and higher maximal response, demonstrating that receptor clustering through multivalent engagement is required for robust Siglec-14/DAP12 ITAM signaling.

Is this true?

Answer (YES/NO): NO